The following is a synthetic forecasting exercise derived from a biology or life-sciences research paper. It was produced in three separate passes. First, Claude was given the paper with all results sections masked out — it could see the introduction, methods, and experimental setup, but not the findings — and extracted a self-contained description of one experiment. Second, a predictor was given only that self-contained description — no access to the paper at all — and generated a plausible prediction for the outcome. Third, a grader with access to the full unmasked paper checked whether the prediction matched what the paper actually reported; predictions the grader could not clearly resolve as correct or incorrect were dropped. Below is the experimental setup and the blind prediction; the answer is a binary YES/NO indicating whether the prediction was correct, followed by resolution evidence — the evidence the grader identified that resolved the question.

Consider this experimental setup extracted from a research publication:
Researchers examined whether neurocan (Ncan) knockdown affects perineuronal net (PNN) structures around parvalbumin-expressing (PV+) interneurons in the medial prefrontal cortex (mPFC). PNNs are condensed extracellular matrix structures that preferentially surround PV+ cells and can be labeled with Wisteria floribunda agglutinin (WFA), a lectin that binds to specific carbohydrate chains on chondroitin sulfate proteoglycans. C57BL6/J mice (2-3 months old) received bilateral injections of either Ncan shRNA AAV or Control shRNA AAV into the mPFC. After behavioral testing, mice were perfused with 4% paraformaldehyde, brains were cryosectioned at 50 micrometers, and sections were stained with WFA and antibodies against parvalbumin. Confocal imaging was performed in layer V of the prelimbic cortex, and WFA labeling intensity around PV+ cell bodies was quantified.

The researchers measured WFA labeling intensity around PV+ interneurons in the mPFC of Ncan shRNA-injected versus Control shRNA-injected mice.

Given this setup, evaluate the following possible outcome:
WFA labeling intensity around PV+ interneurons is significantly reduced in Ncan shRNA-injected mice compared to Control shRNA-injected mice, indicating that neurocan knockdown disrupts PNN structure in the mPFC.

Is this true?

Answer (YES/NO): YES